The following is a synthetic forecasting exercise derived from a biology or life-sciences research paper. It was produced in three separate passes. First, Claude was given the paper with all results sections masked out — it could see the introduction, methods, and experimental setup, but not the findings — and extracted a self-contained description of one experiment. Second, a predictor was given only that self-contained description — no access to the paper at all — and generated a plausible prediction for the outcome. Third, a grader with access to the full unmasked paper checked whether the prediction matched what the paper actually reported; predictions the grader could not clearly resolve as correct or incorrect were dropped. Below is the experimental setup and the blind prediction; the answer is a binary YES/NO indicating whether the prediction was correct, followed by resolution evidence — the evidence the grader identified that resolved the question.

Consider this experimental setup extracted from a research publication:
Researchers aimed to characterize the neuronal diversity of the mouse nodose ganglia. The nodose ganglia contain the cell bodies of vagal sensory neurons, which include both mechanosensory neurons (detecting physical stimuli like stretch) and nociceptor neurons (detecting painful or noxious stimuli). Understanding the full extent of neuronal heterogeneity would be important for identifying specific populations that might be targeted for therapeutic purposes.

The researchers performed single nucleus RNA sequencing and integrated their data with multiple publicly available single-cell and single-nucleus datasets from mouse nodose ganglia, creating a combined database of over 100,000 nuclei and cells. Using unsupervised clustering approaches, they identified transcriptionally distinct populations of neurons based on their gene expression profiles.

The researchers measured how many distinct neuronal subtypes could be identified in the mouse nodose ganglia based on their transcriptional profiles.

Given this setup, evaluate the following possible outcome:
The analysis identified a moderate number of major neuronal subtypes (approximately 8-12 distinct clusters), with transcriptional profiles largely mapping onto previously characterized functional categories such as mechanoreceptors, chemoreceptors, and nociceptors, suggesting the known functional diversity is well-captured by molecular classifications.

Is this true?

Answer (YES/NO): NO